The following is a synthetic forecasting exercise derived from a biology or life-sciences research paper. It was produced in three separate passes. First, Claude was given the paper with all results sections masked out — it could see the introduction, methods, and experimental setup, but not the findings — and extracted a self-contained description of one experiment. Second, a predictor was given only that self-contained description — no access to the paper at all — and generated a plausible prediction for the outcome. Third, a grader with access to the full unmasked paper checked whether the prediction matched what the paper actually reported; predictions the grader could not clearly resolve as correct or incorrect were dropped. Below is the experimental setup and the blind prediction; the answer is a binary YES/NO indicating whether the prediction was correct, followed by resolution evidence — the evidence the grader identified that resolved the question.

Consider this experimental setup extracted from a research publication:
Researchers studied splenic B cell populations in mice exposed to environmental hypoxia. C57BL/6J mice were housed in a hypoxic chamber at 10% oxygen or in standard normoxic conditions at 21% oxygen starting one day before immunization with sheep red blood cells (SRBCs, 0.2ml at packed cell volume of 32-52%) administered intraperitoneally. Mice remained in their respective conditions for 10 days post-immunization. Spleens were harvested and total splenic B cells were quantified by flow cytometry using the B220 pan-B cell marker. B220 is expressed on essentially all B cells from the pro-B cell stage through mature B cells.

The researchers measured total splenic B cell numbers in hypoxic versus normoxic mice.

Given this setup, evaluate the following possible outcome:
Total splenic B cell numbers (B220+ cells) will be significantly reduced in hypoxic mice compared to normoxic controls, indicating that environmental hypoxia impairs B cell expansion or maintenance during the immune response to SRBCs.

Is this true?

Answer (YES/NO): YES